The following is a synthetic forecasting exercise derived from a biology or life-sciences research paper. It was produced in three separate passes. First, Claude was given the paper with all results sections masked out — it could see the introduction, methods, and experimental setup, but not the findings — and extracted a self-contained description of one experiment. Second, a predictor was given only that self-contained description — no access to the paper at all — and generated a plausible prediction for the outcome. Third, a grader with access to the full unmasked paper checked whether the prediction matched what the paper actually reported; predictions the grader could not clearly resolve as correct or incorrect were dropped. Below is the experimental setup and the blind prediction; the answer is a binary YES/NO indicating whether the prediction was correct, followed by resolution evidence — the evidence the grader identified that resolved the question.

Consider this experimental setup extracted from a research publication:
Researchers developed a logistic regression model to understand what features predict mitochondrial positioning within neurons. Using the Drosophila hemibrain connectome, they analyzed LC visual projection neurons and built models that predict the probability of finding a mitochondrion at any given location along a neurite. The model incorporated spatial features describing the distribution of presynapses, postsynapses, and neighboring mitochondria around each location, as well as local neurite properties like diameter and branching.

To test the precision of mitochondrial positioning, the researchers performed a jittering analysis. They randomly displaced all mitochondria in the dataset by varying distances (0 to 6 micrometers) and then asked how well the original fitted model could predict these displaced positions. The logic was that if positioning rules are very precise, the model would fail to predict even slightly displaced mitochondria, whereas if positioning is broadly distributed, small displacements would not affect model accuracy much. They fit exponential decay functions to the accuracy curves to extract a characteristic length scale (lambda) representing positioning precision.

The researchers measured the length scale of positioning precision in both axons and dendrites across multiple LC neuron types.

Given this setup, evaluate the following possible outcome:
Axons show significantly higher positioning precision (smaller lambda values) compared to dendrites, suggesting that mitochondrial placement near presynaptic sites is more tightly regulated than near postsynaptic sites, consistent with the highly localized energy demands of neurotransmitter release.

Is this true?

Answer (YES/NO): NO